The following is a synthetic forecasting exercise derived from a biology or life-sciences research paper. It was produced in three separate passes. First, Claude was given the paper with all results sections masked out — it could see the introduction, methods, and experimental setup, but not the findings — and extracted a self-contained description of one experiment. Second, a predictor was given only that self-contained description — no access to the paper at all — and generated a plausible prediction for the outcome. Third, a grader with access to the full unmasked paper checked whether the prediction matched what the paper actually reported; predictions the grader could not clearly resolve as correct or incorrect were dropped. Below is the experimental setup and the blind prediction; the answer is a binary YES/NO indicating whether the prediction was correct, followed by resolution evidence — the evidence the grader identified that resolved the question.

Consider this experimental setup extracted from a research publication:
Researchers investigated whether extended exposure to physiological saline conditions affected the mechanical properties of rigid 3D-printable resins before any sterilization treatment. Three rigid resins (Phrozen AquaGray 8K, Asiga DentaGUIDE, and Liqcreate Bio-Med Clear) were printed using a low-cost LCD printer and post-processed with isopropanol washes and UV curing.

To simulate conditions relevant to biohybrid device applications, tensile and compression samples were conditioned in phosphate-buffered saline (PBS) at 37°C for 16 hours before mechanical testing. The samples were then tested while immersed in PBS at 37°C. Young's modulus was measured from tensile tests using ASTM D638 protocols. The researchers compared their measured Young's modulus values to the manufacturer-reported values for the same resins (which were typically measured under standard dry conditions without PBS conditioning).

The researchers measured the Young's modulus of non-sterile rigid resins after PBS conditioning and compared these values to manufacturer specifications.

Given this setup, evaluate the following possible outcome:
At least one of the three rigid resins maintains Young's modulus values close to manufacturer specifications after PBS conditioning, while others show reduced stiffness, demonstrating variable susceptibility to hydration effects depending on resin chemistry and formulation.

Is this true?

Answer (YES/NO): NO